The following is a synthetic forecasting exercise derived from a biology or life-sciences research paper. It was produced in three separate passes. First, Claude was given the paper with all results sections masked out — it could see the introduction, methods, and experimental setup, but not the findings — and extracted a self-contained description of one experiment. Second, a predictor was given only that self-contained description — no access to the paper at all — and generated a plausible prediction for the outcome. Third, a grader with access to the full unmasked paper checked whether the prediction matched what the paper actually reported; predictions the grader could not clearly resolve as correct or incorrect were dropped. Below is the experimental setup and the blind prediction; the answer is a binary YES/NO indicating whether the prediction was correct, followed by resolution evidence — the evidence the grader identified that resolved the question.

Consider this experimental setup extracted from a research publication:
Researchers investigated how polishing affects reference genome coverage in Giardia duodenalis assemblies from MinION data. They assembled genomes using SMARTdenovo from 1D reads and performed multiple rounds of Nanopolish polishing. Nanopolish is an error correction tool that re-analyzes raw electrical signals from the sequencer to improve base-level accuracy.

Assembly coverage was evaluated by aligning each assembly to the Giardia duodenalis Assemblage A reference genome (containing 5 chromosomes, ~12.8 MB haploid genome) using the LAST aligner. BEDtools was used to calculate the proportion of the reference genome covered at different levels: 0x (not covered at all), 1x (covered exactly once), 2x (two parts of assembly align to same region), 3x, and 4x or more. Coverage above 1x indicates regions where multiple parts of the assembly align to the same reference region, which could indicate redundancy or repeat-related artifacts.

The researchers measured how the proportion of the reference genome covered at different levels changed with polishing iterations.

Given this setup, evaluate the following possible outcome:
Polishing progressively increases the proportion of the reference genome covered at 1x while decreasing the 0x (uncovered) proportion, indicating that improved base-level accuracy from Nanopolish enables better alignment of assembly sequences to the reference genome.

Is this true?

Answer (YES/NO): NO